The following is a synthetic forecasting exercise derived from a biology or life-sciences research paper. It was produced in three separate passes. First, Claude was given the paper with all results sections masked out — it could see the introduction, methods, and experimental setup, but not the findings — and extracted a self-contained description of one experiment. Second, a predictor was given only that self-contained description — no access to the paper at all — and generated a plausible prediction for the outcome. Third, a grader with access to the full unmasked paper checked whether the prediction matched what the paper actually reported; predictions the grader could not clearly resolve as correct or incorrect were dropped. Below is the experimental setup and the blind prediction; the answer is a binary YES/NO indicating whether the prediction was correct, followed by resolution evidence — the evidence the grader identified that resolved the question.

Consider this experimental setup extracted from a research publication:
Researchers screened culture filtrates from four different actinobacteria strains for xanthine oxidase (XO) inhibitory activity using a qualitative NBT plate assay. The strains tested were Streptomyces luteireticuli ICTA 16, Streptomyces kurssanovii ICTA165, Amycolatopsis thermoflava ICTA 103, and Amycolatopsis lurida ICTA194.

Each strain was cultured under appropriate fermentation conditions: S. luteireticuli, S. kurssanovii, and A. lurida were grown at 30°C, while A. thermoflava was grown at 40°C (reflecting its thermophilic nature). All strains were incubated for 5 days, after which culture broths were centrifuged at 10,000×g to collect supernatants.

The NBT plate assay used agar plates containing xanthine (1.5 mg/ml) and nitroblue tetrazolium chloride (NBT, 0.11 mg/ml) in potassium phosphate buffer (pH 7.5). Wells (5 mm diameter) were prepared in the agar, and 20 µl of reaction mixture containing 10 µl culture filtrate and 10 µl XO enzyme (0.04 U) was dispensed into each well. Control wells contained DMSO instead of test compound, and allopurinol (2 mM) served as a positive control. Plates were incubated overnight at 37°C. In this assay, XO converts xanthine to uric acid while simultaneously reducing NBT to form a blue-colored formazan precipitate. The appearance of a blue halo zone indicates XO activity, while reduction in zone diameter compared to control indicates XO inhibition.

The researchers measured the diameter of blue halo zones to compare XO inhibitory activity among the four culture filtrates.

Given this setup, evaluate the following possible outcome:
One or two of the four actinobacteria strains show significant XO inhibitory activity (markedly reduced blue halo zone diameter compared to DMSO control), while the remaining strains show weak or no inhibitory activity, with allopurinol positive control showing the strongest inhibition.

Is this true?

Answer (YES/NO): NO